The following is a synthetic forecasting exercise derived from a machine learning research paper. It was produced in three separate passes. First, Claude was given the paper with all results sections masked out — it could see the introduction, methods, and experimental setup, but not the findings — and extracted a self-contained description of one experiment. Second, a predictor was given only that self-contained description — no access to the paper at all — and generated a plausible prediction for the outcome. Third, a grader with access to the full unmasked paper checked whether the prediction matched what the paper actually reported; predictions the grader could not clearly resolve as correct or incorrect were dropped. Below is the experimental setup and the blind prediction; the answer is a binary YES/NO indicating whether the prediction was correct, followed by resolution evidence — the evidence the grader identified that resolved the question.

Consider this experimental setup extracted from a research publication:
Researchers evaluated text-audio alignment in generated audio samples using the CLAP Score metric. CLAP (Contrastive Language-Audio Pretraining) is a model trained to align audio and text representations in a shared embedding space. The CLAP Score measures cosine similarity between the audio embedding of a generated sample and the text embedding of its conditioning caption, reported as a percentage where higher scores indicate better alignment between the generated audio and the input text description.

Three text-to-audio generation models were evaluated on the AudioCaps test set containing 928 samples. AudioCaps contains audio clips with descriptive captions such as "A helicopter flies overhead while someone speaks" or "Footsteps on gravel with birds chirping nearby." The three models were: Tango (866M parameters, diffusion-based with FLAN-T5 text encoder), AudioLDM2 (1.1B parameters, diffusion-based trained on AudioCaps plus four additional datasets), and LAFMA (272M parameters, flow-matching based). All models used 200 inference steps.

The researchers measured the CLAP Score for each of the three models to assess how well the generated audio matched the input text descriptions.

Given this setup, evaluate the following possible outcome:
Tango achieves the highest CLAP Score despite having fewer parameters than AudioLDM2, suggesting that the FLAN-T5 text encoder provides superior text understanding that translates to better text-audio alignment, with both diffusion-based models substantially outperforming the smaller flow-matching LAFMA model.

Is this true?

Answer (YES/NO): NO